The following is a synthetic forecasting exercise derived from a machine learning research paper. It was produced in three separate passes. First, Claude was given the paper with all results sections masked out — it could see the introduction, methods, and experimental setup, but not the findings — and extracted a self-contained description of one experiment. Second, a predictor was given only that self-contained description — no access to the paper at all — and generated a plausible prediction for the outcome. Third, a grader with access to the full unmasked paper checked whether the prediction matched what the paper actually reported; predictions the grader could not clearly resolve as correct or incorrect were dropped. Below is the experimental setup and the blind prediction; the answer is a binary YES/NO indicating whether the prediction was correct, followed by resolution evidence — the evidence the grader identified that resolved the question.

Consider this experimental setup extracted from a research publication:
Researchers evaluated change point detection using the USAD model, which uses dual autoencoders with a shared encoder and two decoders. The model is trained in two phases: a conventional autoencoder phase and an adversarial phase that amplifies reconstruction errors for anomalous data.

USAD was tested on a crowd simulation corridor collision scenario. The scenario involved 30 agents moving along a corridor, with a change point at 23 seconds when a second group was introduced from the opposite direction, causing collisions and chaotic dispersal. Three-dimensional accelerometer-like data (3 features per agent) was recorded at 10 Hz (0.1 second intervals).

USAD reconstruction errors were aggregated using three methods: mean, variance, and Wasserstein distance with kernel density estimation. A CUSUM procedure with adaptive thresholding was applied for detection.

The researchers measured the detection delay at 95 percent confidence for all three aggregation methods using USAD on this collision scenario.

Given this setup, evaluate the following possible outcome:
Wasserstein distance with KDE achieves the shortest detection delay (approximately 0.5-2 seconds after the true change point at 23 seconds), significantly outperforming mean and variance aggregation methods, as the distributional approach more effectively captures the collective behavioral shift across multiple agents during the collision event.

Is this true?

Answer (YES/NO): NO